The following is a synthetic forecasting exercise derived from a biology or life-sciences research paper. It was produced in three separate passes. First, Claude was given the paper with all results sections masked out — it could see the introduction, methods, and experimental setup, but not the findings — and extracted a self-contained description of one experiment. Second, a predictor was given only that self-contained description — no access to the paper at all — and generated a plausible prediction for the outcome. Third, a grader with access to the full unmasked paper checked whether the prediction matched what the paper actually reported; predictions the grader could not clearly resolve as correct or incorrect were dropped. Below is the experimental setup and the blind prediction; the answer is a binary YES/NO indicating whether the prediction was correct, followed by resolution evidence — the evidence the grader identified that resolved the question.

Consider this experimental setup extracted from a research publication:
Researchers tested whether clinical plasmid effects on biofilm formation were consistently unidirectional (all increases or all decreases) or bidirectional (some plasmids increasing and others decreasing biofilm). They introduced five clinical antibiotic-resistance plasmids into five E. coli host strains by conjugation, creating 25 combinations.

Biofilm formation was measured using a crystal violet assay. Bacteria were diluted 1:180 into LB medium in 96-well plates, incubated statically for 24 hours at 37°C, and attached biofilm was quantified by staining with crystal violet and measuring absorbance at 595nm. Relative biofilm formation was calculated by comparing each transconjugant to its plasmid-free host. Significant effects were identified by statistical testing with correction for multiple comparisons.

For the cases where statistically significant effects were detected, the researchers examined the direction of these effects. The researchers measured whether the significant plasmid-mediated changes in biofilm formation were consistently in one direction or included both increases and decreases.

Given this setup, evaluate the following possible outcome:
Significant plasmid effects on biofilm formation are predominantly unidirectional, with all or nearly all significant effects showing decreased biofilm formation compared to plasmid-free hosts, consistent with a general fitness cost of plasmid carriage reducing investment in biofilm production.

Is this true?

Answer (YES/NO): NO